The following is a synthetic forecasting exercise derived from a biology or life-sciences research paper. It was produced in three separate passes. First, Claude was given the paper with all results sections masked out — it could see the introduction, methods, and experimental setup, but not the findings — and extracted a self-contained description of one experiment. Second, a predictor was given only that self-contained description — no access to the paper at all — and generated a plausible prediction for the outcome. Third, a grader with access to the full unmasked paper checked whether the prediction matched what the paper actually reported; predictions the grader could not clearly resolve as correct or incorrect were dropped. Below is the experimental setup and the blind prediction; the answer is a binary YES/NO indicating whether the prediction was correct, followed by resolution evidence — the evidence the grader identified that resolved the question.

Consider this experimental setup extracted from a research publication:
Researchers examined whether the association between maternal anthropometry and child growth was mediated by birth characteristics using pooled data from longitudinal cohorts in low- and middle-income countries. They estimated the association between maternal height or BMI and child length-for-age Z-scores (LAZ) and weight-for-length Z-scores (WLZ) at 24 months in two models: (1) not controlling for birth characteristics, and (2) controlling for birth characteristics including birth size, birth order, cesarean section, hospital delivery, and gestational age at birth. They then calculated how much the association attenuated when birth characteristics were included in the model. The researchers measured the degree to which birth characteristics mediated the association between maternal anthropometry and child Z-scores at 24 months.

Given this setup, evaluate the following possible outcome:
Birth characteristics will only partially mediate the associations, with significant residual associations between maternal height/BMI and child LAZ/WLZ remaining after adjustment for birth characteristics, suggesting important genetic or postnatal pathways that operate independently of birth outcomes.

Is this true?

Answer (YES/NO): YES